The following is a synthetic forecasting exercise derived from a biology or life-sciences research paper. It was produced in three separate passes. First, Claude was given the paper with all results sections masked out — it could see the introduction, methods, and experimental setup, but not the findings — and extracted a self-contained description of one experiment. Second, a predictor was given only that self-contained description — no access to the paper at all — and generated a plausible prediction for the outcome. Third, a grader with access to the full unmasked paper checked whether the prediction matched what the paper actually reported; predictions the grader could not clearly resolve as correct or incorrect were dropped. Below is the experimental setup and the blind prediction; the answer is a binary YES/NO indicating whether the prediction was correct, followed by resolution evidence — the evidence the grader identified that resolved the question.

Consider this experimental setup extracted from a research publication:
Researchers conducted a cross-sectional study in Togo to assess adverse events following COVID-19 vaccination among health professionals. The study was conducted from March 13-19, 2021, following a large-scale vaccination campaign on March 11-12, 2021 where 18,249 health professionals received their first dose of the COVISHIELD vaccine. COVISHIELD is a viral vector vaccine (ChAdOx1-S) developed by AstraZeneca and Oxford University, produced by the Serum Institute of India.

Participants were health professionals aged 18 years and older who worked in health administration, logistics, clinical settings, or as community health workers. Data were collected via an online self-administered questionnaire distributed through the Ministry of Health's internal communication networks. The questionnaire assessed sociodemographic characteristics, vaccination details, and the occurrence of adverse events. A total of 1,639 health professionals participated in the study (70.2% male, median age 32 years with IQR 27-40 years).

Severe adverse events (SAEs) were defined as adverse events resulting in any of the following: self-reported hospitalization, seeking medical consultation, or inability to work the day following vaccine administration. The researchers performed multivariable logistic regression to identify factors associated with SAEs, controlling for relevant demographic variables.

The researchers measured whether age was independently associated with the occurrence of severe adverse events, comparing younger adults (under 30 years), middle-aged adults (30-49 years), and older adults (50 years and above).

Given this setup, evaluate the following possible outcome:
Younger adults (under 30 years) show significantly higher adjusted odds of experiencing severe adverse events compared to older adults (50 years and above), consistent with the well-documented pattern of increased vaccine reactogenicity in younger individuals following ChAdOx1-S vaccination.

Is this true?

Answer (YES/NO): YES